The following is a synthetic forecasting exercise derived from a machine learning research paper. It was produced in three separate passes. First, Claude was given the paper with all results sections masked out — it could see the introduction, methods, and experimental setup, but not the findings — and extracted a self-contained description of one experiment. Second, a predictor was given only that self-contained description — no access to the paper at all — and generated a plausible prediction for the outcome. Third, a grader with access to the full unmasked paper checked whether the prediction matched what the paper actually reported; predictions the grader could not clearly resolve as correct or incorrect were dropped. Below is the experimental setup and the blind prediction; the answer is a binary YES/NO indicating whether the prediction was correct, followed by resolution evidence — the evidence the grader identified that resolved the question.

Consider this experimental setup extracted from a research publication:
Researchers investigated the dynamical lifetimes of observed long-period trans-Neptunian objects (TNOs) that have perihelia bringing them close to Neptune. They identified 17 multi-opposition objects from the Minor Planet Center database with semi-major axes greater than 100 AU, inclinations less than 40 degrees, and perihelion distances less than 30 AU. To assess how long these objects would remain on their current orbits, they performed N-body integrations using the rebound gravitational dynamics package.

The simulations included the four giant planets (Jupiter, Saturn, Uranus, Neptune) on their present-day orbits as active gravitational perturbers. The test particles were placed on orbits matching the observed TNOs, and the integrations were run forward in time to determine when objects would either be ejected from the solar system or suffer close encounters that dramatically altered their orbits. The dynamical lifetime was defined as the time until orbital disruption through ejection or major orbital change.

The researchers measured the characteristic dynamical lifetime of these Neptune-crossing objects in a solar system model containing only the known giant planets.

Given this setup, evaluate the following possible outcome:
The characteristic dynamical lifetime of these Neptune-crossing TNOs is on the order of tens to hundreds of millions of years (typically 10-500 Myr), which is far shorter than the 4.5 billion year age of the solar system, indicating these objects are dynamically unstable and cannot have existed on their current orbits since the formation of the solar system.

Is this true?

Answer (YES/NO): YES